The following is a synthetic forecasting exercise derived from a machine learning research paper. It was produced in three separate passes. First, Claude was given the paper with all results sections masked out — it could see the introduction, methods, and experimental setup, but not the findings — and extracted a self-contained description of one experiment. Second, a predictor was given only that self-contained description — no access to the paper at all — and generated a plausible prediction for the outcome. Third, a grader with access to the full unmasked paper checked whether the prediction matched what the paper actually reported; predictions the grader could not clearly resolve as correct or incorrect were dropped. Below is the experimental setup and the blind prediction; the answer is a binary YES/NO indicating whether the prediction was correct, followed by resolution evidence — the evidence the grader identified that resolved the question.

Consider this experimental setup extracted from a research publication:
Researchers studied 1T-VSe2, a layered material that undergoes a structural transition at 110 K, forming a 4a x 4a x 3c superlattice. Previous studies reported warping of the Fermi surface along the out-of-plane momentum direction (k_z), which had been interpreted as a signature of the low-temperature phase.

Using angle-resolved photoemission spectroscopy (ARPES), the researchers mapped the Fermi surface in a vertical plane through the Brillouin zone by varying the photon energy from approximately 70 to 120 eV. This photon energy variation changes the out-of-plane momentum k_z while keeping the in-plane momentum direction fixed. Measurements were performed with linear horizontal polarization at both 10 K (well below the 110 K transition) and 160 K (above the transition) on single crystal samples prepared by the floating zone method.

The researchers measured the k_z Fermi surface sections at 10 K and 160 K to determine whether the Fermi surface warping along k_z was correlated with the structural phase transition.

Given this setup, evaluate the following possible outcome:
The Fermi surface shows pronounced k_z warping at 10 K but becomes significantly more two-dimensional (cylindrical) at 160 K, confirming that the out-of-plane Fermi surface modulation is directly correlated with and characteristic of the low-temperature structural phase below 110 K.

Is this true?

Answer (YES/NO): NO